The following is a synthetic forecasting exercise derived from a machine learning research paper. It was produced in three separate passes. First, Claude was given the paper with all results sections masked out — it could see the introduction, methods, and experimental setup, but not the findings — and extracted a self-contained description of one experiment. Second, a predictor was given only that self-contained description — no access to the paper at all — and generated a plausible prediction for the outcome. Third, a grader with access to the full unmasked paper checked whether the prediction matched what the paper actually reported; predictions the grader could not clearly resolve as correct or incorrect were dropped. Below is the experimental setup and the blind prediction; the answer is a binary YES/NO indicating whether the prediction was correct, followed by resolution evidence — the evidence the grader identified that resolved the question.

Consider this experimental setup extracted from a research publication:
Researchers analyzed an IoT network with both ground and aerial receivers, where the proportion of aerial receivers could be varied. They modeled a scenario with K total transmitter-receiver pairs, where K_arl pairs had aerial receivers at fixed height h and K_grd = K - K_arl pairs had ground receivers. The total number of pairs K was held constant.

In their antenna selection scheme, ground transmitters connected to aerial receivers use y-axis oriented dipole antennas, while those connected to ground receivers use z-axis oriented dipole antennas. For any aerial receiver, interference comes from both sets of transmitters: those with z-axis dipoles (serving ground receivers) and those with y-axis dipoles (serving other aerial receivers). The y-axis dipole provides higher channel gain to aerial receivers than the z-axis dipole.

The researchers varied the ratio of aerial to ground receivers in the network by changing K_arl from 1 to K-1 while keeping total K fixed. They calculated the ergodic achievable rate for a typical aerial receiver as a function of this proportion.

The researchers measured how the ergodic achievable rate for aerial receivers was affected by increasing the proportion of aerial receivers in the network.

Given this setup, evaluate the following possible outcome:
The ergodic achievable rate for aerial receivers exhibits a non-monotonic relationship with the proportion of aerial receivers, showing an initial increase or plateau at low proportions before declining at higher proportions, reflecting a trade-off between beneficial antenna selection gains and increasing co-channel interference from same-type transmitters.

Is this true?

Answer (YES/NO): NO